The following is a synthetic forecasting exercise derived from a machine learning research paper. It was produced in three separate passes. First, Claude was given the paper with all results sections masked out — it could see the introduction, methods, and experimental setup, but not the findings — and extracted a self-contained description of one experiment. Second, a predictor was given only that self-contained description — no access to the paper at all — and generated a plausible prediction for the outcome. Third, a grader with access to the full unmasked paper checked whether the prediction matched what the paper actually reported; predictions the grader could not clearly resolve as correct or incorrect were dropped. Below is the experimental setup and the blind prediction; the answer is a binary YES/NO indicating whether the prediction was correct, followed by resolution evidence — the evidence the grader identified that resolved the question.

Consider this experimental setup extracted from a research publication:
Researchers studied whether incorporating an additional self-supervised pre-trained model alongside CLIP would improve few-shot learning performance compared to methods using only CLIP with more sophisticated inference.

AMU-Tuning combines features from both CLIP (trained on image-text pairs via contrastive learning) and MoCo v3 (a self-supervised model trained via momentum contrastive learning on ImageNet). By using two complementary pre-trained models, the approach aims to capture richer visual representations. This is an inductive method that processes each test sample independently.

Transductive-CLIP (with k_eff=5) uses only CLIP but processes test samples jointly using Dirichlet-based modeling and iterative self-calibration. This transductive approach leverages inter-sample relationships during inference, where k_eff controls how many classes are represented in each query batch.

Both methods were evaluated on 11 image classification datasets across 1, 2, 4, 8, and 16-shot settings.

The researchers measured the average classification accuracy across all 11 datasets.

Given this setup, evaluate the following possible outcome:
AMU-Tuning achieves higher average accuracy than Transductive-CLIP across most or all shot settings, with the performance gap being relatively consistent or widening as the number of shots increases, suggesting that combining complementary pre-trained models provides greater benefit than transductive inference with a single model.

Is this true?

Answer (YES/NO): NO